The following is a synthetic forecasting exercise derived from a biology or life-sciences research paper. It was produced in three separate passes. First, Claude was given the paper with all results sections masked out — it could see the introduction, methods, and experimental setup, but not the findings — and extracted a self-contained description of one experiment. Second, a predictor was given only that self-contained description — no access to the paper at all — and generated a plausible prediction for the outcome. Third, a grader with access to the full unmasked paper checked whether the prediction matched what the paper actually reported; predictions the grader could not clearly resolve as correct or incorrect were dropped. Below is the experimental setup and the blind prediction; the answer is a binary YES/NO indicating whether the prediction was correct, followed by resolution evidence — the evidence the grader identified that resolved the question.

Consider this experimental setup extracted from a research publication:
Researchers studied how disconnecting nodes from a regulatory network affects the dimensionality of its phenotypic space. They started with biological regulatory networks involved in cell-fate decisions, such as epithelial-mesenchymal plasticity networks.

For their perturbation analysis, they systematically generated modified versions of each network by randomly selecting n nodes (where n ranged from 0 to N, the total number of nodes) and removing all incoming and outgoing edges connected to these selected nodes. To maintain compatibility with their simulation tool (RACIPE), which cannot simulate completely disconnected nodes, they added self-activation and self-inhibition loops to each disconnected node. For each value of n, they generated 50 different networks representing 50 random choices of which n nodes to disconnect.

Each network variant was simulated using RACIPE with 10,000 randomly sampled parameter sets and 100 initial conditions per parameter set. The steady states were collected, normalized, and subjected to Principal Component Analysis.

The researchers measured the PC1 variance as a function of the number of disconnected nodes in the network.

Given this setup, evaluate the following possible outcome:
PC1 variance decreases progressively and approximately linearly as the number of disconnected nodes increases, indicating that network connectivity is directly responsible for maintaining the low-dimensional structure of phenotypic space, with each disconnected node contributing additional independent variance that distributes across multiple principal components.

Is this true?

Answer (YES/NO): NO